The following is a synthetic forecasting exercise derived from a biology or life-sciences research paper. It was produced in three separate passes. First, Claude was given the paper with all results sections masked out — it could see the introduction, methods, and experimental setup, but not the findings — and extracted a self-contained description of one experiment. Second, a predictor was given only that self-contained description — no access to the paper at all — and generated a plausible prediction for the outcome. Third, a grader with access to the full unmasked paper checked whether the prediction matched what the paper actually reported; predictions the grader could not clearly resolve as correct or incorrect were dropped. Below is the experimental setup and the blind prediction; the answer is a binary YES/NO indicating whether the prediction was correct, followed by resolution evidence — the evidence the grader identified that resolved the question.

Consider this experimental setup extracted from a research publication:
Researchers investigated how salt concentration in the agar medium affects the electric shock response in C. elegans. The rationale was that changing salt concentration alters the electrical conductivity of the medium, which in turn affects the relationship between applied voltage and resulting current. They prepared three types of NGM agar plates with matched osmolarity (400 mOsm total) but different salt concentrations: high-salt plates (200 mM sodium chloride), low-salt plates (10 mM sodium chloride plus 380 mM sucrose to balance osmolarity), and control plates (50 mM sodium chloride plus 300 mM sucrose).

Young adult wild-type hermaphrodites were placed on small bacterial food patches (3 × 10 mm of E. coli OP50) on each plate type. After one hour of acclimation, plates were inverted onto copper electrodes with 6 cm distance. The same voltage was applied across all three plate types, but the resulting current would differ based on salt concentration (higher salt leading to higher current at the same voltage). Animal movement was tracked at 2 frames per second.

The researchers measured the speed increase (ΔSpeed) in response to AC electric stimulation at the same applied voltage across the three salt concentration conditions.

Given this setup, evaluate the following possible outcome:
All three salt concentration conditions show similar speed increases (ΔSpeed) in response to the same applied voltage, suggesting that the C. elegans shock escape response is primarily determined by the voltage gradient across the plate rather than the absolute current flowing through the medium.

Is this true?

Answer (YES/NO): YES